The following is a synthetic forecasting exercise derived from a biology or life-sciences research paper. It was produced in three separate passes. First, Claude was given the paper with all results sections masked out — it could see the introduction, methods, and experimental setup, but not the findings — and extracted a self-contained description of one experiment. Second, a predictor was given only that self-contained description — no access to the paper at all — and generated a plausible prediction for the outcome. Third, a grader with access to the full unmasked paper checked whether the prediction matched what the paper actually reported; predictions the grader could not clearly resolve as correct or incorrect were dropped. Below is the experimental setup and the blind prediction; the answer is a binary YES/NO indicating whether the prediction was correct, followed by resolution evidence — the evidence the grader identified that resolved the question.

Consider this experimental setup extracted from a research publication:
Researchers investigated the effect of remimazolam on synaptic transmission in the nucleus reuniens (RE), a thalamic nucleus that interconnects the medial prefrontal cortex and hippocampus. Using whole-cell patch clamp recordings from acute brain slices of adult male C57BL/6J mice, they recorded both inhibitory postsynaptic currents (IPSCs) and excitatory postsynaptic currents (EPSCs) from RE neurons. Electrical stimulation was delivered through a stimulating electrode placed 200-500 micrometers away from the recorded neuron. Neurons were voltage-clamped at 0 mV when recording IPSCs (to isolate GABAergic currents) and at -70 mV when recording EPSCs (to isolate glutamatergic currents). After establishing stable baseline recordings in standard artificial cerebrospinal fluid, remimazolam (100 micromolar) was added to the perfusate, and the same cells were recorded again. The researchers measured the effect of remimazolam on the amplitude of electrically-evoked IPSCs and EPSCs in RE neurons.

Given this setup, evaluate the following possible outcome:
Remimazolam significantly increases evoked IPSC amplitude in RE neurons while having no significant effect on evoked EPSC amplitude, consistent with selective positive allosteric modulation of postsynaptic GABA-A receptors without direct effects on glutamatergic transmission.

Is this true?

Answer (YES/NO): YES